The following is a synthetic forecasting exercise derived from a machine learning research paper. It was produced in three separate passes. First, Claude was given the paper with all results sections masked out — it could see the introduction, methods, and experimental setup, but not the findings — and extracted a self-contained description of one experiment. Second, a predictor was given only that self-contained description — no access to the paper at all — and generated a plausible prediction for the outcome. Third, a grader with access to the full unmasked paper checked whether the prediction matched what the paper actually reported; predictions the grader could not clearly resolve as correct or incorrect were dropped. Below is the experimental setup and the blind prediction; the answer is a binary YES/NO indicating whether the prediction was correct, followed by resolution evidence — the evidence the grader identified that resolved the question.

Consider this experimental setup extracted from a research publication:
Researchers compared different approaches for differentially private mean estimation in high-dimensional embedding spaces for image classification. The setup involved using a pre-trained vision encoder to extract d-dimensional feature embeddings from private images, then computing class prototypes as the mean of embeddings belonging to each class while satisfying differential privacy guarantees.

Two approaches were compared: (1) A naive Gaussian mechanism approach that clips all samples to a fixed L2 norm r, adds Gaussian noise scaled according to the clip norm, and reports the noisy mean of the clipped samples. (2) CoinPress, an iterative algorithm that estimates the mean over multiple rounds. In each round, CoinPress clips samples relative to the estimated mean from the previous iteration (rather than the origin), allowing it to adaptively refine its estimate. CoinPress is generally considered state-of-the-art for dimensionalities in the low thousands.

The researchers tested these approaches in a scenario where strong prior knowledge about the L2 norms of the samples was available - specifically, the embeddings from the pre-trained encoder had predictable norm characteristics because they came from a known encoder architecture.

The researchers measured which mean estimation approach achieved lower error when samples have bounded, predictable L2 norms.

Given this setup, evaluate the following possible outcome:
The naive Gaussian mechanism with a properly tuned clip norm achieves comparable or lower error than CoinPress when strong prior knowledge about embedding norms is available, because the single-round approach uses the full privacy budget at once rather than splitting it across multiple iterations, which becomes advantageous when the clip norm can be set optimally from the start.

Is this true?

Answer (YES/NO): YES